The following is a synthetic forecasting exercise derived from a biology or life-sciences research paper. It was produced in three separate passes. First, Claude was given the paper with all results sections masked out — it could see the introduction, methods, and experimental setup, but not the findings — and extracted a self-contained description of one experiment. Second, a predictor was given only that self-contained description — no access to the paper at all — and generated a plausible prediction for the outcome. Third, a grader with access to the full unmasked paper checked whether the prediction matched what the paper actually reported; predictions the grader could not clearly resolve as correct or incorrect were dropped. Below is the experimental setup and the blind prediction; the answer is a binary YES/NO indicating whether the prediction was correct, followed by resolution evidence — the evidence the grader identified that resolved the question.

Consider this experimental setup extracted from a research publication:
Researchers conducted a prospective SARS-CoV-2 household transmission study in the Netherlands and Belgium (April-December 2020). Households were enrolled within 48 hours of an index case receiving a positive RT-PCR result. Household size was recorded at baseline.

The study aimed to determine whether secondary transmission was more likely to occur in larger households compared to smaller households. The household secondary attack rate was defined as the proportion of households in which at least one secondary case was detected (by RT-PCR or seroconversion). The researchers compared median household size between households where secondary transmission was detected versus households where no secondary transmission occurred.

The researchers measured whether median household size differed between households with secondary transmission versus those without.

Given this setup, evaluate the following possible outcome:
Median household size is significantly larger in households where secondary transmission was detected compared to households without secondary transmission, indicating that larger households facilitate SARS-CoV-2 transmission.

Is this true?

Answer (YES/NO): YES